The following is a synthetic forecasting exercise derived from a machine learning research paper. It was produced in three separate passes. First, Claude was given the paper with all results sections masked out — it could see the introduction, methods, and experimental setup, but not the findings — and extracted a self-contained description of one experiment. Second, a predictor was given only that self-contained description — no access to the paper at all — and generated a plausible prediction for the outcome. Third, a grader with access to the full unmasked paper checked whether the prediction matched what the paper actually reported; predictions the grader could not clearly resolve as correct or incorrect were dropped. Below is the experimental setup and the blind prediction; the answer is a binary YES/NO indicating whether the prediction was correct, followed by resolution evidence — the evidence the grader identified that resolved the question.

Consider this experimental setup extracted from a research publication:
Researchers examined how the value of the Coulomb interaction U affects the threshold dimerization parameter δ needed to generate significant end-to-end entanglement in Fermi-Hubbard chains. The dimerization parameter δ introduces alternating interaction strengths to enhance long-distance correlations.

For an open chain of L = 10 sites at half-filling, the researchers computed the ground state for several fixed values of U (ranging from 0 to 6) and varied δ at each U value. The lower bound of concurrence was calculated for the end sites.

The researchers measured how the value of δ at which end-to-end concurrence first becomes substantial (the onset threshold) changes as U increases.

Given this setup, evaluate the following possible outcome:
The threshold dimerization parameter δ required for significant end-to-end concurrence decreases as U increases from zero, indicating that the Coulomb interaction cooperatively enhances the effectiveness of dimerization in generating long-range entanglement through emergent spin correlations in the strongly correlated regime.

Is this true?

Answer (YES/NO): YES